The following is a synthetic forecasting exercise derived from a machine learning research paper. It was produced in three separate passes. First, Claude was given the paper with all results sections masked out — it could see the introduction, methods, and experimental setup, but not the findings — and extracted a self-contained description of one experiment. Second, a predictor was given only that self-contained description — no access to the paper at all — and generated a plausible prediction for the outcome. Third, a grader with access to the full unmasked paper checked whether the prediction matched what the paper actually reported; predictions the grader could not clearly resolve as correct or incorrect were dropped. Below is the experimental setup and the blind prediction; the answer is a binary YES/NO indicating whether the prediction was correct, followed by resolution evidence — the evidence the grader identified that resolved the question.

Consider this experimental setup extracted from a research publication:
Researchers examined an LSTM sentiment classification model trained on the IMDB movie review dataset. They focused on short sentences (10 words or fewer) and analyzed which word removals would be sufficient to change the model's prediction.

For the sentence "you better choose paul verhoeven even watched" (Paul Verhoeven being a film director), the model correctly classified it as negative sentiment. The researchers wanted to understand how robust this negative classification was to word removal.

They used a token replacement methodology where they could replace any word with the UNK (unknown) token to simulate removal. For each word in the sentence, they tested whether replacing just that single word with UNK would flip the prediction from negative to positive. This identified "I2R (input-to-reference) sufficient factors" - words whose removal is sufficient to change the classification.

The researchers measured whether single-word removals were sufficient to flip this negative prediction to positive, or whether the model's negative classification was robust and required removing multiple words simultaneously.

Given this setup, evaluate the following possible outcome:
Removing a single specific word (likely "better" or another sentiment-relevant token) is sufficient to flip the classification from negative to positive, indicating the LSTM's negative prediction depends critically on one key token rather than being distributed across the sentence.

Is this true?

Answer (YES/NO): NO